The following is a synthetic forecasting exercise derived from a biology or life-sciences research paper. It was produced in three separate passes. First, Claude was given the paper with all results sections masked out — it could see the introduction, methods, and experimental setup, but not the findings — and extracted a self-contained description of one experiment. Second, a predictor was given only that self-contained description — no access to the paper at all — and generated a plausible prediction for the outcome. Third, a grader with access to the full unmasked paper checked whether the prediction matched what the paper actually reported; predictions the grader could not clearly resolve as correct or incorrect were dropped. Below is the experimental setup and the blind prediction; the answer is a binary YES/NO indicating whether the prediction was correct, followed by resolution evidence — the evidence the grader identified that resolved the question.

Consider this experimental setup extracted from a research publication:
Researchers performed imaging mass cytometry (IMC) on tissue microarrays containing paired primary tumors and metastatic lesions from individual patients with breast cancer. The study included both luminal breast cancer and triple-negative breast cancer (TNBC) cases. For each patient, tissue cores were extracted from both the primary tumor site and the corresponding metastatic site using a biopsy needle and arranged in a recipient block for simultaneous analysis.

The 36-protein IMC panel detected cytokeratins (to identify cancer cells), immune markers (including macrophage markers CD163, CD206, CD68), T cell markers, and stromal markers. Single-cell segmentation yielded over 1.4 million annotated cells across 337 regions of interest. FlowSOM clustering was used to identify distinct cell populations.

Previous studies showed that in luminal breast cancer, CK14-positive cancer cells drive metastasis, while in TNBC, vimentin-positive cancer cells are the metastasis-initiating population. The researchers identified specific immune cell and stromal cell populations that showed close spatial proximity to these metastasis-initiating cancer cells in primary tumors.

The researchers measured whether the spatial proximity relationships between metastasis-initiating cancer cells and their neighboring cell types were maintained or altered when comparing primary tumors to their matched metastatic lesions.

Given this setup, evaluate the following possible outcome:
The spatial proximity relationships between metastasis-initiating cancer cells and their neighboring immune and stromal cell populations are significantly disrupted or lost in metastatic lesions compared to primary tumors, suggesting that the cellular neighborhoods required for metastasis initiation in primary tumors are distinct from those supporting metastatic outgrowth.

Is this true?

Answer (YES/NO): NO